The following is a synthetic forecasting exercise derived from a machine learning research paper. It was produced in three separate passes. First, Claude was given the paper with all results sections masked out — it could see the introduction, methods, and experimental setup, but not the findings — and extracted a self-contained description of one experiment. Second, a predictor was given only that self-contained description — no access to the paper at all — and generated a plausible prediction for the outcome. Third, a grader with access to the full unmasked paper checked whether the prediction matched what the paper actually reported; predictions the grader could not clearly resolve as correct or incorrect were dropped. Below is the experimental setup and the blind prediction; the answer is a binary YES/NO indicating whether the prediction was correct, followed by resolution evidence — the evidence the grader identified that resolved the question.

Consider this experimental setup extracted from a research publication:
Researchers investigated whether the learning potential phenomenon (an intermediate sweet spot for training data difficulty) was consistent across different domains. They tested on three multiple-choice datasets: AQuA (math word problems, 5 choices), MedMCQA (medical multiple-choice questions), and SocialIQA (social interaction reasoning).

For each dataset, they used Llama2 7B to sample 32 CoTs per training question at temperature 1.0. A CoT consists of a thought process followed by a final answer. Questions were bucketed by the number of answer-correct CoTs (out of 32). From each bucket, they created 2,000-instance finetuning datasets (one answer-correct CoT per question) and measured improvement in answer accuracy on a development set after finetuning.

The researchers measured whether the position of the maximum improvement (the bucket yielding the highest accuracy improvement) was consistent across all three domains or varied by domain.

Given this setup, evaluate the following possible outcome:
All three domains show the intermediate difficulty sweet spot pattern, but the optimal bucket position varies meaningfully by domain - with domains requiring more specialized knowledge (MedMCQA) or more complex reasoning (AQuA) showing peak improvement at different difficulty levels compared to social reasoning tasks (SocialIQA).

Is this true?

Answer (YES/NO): YES